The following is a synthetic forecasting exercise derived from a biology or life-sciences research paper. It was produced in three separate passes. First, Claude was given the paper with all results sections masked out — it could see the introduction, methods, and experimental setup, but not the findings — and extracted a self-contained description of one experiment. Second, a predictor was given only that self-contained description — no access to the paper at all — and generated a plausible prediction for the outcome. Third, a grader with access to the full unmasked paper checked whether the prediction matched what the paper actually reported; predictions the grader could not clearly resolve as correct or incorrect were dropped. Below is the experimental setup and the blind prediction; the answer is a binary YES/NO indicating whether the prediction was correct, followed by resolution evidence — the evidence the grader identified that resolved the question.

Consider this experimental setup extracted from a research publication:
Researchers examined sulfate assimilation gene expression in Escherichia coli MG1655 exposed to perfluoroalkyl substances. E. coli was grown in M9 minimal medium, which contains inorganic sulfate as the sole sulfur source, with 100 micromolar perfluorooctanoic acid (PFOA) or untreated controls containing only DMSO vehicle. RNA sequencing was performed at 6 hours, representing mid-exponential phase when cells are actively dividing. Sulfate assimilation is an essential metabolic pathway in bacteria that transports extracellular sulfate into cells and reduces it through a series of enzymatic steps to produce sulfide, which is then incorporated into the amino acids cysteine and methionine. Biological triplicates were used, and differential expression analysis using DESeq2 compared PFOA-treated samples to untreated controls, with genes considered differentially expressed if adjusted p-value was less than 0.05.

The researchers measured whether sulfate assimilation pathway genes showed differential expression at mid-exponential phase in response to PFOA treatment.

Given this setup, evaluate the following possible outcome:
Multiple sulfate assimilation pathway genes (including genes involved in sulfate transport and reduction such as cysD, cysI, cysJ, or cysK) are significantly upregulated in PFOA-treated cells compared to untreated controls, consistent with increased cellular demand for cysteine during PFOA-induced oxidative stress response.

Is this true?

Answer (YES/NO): NO